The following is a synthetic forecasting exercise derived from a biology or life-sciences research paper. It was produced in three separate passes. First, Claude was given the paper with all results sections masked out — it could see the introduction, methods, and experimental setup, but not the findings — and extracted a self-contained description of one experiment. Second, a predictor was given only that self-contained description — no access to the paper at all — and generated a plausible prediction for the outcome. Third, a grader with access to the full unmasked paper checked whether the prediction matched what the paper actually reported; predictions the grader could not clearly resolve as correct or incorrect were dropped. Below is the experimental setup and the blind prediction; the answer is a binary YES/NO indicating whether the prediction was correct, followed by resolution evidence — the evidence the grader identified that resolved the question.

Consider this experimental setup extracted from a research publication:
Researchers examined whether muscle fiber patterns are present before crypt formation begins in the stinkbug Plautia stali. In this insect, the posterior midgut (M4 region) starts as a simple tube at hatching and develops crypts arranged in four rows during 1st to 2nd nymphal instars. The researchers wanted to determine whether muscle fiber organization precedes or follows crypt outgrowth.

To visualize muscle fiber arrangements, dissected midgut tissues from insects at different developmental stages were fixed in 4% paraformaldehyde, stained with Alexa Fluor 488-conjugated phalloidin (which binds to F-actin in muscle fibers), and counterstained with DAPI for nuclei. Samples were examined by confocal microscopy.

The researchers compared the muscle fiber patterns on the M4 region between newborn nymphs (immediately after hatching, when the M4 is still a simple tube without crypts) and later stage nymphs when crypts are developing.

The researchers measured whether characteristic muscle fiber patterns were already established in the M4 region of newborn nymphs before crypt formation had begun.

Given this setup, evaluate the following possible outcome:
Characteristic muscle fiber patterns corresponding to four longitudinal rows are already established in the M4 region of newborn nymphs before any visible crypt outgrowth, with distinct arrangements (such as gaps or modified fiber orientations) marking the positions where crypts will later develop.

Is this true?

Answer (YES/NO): NO